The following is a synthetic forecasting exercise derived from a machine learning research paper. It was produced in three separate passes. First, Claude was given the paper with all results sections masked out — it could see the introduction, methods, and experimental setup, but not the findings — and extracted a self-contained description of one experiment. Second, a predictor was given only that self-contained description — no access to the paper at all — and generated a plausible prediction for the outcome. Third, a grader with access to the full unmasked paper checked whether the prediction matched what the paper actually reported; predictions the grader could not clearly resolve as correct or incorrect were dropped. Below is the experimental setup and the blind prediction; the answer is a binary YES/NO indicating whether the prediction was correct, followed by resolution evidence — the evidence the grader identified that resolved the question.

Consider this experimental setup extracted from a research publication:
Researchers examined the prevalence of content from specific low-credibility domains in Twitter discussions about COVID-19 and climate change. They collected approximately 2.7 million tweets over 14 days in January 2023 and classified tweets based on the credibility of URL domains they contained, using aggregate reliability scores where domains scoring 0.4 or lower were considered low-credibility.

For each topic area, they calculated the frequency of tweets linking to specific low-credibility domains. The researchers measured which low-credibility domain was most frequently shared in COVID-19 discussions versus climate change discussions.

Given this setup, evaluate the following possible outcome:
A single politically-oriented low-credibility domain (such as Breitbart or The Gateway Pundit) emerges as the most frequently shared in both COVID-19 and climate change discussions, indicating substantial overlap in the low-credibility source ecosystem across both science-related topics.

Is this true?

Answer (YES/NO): NO